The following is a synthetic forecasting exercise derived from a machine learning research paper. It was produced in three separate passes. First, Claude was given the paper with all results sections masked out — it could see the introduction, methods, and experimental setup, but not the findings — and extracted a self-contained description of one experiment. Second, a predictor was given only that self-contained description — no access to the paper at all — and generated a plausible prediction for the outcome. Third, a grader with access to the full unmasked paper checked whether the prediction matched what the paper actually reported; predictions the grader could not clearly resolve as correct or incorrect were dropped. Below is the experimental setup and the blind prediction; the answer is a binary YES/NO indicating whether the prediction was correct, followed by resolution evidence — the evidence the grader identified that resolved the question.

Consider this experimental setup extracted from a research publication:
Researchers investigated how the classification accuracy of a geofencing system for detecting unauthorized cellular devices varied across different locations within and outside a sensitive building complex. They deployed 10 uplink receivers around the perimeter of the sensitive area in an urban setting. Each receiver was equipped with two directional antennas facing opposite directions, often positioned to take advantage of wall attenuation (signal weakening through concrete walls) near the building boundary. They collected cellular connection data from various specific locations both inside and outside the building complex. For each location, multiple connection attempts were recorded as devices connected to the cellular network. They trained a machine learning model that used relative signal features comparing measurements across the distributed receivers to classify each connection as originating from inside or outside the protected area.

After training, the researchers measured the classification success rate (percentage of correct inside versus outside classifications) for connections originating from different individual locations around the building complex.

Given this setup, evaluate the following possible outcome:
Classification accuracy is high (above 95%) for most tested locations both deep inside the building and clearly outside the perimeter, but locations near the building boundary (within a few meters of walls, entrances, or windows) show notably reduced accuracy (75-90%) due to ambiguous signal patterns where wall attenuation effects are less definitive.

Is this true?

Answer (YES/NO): NO